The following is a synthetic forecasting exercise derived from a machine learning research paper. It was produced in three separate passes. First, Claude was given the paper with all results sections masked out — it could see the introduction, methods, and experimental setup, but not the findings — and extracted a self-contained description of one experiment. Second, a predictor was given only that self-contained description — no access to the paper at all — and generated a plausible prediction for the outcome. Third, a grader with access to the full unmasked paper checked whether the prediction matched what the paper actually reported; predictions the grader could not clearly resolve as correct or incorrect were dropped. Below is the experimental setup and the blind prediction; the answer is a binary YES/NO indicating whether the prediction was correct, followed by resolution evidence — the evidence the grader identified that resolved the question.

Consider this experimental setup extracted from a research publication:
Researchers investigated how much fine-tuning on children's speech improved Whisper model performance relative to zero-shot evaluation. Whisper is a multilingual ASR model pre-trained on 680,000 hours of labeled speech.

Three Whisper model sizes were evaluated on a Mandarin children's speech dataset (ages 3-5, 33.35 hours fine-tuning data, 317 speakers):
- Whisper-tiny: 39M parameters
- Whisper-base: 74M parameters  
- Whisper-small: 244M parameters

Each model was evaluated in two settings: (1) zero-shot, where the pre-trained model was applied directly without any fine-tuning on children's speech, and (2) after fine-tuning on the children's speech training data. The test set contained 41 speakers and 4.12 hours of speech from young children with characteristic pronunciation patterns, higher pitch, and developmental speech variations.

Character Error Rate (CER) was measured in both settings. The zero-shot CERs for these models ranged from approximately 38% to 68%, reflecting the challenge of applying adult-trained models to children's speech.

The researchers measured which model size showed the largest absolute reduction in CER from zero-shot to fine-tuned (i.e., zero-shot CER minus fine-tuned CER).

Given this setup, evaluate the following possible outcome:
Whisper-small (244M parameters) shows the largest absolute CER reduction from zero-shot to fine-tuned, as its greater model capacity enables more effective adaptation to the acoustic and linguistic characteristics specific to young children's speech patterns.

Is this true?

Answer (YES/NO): NO